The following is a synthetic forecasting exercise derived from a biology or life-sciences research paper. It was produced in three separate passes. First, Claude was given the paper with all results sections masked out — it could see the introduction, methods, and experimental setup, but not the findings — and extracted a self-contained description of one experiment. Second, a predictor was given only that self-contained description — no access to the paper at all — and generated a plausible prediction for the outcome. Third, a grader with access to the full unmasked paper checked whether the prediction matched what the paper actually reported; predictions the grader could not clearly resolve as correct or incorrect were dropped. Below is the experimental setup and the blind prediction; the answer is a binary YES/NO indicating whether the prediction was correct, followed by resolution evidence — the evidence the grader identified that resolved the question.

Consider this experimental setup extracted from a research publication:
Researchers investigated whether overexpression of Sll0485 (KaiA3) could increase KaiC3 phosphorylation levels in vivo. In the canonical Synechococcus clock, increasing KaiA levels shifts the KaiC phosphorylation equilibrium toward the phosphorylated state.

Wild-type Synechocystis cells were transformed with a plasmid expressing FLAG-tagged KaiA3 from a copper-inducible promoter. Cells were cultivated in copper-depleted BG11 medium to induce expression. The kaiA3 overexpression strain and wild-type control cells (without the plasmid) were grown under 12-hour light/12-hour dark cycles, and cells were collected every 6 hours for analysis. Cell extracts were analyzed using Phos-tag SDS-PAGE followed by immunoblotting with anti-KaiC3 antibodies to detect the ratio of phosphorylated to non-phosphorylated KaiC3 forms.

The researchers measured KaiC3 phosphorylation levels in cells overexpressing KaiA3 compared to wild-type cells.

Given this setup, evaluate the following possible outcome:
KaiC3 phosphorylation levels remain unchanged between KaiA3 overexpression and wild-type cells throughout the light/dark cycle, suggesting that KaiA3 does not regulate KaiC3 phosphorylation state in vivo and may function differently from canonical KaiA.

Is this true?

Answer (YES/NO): NO